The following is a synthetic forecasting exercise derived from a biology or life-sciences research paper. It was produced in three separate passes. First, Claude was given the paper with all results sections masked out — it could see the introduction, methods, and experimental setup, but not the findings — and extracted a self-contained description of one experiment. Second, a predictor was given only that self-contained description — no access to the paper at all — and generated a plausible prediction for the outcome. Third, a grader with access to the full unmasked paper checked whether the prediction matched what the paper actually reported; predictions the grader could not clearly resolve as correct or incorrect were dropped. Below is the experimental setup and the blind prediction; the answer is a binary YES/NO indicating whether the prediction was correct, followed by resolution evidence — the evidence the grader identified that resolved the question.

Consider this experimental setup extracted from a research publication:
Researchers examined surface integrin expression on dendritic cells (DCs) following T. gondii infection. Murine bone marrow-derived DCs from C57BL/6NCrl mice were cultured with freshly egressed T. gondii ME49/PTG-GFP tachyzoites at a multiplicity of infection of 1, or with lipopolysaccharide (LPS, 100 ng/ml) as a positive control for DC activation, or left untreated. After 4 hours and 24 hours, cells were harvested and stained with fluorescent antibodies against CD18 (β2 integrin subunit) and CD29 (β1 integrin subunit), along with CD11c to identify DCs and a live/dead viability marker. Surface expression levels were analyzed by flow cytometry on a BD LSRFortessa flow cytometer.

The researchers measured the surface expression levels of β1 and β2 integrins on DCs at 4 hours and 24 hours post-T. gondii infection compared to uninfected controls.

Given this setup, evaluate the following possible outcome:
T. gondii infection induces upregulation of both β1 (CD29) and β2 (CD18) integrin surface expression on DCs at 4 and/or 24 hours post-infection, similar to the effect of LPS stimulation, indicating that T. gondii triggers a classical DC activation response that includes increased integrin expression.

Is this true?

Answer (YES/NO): NO